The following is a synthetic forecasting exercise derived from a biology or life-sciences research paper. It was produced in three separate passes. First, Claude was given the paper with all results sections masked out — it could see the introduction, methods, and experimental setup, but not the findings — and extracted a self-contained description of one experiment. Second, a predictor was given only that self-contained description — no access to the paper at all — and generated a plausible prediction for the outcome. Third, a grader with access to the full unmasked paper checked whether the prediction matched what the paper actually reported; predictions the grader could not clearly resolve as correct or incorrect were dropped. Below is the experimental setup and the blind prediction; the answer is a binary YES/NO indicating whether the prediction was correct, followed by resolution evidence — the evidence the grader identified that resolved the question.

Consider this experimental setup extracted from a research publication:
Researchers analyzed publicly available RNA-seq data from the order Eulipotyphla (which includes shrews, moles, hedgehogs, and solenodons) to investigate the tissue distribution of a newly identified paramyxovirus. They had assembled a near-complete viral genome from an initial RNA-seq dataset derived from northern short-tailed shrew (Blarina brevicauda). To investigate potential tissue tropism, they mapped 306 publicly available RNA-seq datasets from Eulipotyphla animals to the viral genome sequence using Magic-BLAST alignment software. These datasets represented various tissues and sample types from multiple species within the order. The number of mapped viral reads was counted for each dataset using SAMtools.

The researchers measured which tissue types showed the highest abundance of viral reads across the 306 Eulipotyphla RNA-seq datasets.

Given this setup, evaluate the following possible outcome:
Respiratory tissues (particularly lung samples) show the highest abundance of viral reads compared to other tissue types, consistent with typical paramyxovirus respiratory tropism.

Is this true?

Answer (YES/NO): NO